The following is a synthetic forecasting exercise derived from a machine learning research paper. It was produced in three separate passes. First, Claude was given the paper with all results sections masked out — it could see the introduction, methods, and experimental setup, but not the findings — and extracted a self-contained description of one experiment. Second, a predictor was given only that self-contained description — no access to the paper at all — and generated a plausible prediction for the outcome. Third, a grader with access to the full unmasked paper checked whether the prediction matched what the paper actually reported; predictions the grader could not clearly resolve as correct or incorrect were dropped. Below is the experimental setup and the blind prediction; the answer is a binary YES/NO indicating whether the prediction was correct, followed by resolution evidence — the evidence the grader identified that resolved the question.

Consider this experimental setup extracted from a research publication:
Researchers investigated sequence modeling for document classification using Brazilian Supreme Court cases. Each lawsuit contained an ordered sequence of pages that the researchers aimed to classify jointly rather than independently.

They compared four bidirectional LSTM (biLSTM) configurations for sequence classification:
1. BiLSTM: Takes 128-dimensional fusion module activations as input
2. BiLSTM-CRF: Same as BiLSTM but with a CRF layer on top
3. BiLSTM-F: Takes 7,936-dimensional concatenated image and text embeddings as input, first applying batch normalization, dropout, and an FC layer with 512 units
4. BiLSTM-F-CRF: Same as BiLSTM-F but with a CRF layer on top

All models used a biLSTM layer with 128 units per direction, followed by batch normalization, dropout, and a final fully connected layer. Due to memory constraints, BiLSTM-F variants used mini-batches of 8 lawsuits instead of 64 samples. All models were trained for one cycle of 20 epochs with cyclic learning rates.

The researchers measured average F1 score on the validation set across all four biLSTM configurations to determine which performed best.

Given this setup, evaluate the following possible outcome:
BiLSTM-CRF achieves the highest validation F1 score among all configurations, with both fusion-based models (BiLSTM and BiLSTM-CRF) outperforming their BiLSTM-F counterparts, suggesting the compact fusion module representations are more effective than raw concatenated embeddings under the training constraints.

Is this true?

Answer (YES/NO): NO